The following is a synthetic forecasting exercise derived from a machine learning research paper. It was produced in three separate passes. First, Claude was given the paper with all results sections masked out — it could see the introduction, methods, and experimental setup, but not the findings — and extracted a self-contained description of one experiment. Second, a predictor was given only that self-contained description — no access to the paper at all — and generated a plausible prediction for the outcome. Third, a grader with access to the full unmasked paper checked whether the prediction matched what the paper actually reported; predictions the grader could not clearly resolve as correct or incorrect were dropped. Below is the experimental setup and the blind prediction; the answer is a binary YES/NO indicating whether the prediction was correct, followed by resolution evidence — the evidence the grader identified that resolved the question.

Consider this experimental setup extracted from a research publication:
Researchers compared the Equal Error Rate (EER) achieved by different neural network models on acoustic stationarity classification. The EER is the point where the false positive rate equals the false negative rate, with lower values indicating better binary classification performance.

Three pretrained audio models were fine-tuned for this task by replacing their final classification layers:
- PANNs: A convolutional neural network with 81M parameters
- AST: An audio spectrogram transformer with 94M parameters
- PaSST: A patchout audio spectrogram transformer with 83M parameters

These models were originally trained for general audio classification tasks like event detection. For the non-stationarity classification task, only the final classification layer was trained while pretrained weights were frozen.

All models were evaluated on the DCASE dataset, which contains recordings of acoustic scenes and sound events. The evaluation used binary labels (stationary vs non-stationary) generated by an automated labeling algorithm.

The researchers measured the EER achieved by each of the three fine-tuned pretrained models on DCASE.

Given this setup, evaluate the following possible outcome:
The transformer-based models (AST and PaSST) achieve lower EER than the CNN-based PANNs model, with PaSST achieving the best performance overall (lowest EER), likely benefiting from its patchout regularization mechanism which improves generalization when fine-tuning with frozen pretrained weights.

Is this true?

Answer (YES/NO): YES